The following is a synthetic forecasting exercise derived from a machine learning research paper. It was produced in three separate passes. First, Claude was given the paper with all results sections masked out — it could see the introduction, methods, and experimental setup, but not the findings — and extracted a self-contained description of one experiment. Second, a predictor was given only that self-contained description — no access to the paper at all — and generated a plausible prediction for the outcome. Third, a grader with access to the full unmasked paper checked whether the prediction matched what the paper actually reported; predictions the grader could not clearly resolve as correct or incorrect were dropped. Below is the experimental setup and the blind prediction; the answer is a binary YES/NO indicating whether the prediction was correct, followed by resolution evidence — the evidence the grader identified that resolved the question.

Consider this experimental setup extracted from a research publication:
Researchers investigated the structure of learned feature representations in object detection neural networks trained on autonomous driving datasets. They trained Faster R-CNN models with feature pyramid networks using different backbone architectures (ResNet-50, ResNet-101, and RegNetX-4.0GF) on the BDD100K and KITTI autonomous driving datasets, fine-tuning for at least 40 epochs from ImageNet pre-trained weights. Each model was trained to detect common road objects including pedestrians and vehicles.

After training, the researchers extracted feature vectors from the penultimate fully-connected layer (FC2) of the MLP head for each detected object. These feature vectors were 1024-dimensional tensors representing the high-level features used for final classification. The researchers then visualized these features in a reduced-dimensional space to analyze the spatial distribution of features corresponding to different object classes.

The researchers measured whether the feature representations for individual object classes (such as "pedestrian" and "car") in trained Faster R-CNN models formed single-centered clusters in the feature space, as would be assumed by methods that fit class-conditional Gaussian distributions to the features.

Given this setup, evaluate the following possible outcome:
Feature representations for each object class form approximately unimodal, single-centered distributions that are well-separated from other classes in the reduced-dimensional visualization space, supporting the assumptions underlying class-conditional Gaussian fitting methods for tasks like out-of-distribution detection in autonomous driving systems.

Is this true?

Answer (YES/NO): NO